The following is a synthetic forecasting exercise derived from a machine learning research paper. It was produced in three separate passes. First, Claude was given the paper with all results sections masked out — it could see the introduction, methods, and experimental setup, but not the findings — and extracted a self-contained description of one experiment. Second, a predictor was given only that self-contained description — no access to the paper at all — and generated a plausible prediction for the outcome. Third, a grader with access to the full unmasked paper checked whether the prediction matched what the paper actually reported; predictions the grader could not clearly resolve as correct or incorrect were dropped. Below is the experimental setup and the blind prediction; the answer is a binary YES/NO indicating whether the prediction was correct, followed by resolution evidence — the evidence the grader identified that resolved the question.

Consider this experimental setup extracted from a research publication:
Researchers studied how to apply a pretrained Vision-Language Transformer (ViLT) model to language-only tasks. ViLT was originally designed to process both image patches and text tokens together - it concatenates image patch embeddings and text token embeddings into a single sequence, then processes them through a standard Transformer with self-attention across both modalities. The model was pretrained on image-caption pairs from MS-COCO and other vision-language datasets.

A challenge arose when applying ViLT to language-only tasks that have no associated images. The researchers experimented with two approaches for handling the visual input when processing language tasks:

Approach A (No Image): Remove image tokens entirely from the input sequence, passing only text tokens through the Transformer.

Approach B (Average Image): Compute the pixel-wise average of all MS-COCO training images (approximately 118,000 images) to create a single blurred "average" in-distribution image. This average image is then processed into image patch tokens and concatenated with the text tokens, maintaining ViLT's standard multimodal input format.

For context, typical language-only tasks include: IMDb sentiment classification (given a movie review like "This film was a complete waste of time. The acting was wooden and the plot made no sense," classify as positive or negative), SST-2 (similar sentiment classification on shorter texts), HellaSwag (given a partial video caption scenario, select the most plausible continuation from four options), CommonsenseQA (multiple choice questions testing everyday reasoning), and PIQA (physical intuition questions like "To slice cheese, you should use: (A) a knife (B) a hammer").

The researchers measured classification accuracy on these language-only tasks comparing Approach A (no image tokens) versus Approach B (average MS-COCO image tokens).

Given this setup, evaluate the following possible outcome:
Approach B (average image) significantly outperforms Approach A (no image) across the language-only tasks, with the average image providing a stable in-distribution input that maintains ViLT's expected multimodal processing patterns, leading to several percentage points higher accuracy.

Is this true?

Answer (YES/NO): NO